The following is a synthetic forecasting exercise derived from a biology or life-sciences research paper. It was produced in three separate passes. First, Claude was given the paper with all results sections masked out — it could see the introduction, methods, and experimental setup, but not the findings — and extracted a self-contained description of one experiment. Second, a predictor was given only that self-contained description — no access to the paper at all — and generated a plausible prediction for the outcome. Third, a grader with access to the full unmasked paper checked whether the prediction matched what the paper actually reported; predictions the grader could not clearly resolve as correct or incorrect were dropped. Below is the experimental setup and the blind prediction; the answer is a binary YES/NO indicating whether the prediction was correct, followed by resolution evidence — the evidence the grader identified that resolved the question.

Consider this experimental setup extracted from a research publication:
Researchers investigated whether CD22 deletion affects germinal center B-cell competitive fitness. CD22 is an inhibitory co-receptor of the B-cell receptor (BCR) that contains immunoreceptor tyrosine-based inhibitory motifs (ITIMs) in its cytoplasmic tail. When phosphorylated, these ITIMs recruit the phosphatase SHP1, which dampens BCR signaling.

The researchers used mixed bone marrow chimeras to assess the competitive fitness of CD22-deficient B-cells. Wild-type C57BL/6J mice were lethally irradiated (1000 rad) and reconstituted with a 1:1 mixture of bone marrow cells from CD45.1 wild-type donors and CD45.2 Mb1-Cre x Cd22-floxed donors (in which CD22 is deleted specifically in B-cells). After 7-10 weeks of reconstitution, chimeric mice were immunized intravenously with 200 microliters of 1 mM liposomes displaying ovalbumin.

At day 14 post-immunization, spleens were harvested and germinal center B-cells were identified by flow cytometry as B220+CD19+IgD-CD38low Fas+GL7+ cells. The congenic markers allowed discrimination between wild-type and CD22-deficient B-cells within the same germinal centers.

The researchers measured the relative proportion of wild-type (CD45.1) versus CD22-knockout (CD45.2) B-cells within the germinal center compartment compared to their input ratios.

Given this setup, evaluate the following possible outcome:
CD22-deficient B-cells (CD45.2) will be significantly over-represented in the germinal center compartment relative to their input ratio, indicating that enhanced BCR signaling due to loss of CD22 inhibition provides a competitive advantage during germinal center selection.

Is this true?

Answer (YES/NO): NO